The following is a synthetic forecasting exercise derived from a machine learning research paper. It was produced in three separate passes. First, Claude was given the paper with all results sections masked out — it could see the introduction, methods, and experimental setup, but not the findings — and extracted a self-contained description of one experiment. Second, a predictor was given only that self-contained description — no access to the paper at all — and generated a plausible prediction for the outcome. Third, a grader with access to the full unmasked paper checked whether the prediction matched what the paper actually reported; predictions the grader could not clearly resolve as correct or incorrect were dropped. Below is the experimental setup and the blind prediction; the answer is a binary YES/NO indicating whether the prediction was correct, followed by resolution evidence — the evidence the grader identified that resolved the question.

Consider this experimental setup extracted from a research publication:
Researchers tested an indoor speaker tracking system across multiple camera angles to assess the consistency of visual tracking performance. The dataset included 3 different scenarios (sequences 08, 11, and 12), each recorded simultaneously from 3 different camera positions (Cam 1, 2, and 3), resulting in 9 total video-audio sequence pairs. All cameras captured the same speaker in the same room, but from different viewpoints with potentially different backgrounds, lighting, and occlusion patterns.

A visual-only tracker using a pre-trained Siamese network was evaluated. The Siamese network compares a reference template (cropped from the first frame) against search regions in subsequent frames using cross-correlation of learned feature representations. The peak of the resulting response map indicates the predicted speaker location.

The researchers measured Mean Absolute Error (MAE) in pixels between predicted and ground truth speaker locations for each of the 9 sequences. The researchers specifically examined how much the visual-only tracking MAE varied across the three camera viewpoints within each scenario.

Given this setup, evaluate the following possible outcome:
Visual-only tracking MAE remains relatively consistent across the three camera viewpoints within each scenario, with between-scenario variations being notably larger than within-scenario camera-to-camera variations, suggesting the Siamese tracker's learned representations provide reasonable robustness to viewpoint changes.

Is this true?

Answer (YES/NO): NO